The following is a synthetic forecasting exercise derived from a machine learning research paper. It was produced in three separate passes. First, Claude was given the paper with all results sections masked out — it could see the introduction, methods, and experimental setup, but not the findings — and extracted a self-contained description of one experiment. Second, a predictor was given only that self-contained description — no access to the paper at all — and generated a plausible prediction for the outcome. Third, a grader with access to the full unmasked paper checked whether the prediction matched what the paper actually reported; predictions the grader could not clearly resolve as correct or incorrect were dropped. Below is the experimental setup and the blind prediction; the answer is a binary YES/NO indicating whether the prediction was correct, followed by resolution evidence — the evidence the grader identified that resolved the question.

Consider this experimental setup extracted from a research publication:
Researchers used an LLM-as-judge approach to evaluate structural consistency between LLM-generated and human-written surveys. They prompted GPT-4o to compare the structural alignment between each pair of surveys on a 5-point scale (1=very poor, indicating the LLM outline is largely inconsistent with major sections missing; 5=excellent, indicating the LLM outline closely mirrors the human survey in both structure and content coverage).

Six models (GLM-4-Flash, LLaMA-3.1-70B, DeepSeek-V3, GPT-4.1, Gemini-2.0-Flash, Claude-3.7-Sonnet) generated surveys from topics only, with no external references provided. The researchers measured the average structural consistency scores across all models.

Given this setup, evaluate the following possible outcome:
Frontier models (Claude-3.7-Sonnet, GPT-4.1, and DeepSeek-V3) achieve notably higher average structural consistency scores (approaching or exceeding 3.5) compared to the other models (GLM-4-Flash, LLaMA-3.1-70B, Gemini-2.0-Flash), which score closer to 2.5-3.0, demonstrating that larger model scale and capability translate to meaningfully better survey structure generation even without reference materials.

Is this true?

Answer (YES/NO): NO